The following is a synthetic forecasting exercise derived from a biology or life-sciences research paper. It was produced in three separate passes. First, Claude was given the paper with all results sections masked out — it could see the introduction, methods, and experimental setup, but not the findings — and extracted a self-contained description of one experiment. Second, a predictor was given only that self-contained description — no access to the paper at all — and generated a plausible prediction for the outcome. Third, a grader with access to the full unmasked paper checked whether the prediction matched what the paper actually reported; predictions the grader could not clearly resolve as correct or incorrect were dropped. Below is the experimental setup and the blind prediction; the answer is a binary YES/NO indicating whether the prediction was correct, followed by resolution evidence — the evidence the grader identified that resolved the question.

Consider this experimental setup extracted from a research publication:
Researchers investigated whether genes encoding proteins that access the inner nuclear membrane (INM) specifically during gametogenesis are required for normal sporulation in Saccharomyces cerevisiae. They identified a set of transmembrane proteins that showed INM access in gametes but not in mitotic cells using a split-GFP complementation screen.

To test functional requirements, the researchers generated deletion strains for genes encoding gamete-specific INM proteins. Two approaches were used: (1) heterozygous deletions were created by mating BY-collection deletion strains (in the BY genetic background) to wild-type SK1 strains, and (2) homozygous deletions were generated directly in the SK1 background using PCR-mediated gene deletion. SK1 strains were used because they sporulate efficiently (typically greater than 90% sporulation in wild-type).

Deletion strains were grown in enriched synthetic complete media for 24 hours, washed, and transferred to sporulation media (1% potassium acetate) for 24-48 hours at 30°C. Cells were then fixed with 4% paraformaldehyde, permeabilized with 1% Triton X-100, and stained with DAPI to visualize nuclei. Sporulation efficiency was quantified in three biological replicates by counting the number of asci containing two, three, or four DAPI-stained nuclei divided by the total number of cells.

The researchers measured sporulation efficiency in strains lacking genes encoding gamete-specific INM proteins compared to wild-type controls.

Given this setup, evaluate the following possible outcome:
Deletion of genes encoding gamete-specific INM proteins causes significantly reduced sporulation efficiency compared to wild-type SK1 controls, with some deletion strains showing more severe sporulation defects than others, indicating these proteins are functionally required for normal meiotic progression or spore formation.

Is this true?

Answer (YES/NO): YES